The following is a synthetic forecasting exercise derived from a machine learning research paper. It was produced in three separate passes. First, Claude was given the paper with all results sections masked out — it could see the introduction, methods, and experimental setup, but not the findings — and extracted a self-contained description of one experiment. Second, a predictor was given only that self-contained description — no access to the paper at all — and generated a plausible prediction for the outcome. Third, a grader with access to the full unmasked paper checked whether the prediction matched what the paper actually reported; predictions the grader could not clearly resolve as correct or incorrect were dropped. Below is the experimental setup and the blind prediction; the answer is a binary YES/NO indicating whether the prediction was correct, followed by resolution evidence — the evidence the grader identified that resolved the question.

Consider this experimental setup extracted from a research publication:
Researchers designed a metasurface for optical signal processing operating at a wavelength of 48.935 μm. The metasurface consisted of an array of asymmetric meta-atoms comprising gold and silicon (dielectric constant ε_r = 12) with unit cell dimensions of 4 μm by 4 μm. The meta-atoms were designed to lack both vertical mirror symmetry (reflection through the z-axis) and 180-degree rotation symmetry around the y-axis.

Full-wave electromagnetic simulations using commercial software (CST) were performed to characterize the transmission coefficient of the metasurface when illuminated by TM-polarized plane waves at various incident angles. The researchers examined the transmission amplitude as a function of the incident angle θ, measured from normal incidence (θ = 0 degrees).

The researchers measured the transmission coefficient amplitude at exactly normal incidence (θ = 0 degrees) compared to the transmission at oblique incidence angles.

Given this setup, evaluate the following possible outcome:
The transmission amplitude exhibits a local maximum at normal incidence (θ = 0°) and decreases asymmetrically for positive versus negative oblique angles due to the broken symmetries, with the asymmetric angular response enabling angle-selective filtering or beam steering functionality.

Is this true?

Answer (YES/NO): NO